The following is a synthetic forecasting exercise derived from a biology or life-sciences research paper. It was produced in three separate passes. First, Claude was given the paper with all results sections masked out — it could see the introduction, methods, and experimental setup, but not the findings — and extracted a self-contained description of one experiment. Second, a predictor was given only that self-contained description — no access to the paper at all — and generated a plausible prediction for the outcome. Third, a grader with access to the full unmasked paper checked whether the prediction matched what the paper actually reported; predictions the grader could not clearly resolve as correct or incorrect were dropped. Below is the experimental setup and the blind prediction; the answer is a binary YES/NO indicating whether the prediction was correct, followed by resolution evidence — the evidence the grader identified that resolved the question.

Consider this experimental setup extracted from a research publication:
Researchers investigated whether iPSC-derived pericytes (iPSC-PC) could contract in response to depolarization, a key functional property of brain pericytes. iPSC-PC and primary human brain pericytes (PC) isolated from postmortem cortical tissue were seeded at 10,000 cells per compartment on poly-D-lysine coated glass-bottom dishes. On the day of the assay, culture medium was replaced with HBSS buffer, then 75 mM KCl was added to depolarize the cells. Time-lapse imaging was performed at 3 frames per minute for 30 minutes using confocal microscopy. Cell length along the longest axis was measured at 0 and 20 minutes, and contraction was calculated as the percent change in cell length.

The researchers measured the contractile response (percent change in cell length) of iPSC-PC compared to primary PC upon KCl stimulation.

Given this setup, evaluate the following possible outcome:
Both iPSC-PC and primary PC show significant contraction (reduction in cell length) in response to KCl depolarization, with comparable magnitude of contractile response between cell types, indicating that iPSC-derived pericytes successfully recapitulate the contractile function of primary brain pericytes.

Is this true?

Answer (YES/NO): YES